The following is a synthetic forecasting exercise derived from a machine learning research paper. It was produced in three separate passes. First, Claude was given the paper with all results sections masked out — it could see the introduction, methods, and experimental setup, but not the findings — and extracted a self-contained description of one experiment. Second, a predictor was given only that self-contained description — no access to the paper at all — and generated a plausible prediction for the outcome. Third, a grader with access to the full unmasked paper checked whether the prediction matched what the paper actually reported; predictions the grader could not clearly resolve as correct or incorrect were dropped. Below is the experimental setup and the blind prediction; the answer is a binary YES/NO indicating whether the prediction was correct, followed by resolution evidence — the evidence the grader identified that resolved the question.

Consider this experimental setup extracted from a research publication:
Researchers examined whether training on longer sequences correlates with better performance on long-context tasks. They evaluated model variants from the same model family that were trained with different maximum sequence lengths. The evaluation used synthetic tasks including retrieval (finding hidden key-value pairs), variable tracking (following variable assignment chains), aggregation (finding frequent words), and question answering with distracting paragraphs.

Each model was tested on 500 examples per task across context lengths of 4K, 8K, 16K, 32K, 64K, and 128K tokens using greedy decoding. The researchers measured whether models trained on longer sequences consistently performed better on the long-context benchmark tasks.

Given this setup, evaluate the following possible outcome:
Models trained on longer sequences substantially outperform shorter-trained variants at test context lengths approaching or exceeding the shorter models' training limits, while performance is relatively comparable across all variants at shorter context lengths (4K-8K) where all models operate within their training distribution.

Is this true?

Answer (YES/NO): NO